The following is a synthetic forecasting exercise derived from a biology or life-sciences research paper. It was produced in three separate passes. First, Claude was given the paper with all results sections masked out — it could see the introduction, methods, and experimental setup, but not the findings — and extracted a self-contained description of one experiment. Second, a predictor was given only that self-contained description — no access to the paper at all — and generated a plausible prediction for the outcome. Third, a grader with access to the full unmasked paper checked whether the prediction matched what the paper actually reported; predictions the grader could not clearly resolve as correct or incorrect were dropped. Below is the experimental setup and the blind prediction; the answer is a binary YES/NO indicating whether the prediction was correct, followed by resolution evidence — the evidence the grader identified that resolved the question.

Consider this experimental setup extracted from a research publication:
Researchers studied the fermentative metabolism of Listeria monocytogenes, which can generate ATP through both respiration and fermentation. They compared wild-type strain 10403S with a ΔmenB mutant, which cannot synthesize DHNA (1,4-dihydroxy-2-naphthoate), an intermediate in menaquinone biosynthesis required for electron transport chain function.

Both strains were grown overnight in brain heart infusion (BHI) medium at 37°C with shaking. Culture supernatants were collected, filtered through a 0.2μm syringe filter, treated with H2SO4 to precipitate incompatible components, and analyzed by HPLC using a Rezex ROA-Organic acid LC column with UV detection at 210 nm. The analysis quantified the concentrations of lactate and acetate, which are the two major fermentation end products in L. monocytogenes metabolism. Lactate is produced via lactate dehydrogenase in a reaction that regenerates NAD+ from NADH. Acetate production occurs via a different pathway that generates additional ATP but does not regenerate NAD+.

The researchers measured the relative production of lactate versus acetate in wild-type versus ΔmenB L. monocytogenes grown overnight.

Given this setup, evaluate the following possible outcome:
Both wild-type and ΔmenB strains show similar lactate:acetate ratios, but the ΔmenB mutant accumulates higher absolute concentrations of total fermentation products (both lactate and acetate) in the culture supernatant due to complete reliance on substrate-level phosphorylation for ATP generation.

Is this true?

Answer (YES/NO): NO